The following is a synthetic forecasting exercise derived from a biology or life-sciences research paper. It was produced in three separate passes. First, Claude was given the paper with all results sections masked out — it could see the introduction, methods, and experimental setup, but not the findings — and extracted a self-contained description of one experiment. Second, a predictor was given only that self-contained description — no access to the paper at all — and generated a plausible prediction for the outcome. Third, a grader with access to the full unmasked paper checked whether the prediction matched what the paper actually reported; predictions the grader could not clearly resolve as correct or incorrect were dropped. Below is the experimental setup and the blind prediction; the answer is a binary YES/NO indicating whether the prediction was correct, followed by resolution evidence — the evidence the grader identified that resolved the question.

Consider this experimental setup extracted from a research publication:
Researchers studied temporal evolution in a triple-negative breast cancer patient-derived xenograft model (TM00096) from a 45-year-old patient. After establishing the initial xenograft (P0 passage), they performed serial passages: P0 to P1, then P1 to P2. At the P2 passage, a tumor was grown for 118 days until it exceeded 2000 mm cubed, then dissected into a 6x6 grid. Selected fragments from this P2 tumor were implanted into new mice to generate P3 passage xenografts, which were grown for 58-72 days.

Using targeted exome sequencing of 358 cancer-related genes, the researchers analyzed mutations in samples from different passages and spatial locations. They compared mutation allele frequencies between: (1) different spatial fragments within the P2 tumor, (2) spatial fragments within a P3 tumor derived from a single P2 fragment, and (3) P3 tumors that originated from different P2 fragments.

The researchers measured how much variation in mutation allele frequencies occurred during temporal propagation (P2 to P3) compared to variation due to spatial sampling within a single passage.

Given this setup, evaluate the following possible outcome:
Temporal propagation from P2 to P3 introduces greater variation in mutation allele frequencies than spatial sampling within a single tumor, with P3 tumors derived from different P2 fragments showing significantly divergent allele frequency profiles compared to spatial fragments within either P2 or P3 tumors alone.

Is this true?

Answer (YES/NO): YES